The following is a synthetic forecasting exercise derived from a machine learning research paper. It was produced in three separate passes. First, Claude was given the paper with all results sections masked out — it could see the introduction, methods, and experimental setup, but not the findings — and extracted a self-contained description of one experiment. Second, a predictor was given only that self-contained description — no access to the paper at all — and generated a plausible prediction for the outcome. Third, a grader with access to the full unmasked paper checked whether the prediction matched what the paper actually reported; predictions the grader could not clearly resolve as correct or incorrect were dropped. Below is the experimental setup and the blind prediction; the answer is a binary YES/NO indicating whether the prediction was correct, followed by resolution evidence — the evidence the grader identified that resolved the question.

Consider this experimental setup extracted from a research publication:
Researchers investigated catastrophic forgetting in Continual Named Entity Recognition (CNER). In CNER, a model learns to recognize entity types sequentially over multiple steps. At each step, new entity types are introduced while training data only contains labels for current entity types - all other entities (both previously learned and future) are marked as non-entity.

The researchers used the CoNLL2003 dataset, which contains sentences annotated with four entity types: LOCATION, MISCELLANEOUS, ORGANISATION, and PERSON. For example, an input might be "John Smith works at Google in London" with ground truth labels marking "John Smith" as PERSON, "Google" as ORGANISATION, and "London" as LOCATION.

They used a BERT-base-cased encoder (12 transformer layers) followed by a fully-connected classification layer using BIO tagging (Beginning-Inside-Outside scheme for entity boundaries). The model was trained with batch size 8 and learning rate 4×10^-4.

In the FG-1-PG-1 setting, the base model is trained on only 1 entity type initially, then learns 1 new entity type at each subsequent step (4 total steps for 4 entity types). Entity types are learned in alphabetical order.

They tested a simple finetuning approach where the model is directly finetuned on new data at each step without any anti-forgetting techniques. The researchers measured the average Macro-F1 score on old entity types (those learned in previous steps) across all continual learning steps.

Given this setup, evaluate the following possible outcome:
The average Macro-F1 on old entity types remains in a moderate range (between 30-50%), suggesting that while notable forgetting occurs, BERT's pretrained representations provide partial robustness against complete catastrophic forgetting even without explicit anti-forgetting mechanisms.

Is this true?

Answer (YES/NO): NO